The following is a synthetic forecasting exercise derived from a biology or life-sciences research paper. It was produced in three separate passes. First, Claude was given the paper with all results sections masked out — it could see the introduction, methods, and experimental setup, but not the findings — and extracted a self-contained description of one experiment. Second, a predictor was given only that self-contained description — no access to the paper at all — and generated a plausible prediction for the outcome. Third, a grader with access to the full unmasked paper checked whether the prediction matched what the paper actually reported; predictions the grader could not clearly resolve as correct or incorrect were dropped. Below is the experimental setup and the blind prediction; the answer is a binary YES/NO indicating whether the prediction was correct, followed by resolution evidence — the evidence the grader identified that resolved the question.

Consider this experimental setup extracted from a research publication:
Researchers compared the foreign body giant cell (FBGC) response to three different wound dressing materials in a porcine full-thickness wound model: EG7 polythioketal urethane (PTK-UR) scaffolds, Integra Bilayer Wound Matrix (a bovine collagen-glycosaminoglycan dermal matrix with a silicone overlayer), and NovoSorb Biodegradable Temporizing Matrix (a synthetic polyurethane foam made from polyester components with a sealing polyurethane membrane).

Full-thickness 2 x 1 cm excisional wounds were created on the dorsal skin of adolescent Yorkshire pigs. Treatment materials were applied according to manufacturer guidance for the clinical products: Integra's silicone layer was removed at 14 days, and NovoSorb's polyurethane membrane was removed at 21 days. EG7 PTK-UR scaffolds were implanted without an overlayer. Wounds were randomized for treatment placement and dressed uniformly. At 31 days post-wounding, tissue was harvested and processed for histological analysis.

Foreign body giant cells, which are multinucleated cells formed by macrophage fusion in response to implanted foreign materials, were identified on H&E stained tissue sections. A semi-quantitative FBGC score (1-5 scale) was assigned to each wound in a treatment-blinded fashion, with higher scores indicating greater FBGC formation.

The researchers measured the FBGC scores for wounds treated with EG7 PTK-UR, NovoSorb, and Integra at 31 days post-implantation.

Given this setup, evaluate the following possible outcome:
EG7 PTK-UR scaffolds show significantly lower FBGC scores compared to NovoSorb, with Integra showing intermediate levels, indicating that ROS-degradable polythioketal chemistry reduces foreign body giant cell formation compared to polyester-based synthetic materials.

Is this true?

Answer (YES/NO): NO